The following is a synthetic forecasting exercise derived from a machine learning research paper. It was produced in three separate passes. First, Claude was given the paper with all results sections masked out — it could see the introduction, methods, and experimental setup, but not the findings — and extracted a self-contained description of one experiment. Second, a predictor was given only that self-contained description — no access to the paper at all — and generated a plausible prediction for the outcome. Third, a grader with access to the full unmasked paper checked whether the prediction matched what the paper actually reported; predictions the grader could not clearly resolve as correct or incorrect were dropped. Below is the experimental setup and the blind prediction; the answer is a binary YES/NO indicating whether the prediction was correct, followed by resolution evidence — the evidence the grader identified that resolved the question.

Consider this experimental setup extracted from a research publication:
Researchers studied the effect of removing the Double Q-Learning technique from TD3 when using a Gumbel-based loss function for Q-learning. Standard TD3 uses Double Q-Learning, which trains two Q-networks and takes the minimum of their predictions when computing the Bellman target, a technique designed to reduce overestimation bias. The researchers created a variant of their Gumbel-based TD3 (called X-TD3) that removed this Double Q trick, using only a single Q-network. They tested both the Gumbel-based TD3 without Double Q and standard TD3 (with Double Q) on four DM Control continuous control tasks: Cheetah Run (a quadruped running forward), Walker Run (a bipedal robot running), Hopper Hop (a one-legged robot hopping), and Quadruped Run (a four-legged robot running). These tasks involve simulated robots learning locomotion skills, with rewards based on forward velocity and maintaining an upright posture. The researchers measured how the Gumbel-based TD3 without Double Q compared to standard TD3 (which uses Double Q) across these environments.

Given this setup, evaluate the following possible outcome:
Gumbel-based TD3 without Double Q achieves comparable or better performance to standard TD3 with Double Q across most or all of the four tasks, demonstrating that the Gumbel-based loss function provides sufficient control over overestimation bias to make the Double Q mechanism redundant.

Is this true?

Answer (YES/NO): YES